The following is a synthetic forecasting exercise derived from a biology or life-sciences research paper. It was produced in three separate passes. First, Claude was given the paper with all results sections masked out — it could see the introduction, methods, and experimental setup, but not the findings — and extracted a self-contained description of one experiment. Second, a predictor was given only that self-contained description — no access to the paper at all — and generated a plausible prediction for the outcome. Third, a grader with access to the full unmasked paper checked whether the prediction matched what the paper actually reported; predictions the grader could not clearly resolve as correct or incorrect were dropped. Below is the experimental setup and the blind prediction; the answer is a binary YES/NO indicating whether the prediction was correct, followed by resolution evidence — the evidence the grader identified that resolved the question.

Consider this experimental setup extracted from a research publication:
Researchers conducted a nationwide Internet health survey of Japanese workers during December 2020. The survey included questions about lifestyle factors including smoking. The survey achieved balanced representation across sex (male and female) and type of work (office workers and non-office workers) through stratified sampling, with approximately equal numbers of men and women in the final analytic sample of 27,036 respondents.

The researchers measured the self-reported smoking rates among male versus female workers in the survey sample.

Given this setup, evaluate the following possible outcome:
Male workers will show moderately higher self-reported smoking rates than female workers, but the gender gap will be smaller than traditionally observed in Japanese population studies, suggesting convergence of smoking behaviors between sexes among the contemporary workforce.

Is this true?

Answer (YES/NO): NO